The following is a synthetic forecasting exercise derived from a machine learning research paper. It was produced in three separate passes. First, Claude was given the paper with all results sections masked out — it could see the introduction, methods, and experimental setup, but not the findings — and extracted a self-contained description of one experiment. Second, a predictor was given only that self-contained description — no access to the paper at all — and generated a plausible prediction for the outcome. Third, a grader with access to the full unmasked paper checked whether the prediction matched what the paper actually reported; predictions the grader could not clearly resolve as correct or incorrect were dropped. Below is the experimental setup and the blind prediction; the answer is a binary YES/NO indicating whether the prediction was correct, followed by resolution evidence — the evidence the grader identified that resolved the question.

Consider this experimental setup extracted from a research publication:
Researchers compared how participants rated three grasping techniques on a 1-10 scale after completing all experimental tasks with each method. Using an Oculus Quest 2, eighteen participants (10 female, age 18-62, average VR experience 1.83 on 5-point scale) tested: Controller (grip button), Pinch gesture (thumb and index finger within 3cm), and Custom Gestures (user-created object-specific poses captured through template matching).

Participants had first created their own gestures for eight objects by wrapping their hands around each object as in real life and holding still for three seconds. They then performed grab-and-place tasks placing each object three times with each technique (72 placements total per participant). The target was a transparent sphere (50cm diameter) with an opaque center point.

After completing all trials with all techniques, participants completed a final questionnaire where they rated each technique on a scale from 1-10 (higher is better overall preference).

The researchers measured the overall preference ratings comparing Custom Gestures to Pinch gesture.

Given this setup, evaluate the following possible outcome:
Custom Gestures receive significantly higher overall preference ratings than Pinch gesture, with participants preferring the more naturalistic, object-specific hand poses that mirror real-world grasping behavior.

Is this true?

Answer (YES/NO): NO